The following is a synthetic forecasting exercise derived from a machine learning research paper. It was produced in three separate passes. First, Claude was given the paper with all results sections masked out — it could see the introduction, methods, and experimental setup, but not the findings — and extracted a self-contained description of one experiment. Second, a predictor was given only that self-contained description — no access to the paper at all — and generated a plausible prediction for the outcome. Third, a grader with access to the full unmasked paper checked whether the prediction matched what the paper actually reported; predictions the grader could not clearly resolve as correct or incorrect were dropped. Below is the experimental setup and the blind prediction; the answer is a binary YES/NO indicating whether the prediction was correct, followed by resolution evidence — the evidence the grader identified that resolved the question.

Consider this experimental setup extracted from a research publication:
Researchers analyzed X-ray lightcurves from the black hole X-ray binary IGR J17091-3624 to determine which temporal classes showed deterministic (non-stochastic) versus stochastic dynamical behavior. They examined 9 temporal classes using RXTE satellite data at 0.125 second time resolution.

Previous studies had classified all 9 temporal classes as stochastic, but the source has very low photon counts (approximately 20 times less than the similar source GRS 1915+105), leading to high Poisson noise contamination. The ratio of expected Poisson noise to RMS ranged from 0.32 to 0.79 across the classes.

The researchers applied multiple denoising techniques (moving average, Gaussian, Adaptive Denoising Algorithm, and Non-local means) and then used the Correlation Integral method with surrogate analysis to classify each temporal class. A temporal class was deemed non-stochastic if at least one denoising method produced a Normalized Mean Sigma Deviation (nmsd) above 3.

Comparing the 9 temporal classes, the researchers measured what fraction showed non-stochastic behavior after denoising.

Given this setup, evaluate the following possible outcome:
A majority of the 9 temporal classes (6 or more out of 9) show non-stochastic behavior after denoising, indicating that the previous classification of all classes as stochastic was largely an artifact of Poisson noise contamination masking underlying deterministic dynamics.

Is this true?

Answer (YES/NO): NO